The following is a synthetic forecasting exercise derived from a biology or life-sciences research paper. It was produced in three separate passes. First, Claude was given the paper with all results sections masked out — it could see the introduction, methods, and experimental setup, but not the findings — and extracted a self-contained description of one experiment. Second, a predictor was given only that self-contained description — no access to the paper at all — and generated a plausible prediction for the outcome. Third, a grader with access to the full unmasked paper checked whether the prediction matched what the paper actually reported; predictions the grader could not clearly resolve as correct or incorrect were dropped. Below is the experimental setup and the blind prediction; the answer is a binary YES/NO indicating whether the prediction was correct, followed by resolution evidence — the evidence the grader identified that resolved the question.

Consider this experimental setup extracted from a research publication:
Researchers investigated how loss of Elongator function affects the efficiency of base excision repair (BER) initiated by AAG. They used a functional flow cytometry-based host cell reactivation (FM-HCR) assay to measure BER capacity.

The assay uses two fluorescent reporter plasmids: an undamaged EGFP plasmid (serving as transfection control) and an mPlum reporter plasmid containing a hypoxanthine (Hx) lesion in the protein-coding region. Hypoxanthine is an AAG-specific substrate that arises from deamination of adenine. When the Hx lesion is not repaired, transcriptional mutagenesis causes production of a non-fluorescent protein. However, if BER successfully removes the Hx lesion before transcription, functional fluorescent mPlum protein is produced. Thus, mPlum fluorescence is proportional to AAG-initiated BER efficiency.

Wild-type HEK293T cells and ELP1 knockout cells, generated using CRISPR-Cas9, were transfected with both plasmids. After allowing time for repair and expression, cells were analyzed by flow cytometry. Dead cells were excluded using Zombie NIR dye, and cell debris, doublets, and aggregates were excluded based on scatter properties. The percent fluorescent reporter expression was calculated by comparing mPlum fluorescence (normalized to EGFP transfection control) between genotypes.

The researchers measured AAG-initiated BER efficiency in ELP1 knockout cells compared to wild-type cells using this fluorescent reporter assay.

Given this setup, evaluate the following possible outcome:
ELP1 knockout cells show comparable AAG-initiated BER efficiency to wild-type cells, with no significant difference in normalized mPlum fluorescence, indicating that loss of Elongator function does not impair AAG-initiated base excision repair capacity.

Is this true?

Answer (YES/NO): NO